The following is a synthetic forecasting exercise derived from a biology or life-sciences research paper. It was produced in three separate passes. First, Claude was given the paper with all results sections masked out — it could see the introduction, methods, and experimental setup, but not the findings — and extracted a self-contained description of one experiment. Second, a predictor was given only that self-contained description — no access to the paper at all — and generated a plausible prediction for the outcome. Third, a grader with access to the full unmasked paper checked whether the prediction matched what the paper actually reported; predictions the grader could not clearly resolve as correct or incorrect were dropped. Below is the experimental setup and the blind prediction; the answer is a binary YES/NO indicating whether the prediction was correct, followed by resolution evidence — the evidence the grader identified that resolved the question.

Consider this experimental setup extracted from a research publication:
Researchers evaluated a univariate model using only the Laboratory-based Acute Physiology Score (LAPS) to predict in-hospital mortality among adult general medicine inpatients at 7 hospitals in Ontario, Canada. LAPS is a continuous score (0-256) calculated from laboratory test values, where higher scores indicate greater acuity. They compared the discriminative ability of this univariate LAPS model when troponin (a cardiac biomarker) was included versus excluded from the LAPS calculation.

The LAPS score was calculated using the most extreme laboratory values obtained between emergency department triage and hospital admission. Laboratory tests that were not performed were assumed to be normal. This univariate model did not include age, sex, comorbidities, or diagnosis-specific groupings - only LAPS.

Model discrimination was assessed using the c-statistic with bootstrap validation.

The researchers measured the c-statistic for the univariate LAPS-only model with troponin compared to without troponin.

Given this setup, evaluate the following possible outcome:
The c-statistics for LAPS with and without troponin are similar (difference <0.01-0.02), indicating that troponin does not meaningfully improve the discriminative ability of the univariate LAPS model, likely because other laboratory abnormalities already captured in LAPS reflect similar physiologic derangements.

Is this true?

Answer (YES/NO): YES